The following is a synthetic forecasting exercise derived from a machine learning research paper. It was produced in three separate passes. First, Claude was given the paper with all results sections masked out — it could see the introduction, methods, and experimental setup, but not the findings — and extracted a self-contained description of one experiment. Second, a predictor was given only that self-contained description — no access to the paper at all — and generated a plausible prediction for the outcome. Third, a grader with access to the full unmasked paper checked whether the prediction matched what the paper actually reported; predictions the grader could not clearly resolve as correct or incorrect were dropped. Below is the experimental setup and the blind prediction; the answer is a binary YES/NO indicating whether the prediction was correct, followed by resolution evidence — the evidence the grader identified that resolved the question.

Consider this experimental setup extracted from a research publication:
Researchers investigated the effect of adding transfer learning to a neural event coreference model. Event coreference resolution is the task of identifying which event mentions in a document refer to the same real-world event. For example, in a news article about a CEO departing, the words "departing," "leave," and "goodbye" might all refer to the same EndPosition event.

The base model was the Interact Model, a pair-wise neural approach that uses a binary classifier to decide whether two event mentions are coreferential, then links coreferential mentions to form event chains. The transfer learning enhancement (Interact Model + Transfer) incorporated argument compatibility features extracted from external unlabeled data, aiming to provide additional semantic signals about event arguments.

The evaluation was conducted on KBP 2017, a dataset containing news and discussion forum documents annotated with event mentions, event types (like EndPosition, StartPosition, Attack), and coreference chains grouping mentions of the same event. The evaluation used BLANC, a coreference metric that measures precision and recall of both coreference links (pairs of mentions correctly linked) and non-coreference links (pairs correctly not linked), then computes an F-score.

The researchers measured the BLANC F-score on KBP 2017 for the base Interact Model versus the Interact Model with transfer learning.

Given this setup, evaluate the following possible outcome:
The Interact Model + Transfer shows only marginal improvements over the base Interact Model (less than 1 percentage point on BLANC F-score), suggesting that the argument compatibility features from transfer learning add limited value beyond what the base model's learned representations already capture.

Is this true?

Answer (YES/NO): NO